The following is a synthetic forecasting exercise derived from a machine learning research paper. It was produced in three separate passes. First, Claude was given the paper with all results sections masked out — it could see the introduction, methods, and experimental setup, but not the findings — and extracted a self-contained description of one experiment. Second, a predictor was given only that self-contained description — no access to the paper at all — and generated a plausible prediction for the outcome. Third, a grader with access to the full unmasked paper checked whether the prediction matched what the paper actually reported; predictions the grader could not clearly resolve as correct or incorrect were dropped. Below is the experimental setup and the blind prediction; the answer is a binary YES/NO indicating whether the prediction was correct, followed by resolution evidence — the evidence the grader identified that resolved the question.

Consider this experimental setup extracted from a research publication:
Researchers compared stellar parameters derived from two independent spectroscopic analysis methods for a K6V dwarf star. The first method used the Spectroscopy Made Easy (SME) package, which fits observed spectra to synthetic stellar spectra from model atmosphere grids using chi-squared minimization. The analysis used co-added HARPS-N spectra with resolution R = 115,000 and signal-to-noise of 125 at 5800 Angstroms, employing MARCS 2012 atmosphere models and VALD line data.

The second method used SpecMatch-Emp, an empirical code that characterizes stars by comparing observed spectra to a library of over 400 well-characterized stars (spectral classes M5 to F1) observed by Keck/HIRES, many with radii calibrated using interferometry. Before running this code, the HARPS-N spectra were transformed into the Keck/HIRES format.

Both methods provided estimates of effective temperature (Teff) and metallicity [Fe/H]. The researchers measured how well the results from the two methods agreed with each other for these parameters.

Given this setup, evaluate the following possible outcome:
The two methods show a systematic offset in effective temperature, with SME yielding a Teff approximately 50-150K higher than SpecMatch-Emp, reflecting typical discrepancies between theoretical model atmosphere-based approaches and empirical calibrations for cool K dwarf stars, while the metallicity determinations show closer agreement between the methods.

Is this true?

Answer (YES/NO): NO